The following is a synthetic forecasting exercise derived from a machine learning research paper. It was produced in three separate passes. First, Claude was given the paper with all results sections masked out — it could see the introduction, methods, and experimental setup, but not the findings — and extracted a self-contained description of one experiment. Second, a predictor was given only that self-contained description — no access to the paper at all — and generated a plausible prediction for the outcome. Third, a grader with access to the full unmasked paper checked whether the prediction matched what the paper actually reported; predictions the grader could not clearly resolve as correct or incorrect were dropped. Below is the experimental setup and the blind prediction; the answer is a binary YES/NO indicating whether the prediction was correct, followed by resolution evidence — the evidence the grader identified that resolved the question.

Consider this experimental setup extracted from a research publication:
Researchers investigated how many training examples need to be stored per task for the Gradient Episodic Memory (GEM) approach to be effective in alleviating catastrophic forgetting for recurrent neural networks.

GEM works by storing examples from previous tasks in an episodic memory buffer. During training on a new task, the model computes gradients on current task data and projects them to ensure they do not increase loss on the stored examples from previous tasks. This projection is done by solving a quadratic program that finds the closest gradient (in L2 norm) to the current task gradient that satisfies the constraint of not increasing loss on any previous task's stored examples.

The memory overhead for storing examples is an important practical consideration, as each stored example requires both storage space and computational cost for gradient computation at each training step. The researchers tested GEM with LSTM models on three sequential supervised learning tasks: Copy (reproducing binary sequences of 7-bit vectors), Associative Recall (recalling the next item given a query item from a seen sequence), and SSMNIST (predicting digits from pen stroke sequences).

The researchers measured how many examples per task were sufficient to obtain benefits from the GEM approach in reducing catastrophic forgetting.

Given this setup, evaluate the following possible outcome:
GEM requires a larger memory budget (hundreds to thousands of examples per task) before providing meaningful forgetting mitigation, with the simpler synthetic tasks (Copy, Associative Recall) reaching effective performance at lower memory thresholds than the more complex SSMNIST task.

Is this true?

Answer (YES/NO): NO